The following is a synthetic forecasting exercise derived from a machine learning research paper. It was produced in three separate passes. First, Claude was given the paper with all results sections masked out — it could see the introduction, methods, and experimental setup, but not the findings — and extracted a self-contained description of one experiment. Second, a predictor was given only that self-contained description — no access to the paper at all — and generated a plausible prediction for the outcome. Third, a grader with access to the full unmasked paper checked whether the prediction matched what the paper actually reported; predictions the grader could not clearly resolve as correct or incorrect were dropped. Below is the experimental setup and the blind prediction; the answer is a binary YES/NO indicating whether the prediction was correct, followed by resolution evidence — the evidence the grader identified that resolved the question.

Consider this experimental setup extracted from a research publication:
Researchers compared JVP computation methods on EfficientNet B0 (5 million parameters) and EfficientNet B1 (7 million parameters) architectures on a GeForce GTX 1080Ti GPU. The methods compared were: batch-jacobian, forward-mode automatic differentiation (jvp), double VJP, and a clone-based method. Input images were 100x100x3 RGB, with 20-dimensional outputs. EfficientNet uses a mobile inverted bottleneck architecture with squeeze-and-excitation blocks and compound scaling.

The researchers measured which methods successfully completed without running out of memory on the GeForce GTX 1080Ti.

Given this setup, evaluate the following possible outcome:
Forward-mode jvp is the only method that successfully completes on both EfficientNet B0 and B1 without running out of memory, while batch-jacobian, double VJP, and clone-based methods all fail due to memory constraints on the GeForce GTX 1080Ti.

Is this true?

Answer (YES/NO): NO